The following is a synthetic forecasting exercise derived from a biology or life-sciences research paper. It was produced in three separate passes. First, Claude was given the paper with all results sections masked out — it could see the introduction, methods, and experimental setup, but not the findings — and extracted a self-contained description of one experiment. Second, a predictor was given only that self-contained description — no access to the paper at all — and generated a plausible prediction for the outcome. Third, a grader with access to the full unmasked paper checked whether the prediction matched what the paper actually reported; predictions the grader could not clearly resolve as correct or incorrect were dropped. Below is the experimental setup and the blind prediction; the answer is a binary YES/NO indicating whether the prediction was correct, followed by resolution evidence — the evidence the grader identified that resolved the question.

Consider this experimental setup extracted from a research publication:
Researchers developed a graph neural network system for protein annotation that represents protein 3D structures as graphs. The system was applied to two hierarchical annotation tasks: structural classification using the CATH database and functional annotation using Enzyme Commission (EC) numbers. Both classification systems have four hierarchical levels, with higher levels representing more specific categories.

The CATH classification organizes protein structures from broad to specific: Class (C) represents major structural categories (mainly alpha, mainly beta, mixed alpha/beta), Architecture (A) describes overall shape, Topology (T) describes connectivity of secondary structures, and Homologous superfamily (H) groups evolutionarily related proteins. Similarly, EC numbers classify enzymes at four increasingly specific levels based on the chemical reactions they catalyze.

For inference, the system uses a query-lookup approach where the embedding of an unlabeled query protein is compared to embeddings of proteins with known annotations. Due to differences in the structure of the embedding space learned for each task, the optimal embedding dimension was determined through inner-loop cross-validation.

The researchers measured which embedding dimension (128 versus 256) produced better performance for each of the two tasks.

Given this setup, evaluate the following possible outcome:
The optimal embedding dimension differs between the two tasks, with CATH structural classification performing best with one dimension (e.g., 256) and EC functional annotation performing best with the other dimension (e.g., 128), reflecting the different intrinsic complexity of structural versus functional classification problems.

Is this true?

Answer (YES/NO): NO